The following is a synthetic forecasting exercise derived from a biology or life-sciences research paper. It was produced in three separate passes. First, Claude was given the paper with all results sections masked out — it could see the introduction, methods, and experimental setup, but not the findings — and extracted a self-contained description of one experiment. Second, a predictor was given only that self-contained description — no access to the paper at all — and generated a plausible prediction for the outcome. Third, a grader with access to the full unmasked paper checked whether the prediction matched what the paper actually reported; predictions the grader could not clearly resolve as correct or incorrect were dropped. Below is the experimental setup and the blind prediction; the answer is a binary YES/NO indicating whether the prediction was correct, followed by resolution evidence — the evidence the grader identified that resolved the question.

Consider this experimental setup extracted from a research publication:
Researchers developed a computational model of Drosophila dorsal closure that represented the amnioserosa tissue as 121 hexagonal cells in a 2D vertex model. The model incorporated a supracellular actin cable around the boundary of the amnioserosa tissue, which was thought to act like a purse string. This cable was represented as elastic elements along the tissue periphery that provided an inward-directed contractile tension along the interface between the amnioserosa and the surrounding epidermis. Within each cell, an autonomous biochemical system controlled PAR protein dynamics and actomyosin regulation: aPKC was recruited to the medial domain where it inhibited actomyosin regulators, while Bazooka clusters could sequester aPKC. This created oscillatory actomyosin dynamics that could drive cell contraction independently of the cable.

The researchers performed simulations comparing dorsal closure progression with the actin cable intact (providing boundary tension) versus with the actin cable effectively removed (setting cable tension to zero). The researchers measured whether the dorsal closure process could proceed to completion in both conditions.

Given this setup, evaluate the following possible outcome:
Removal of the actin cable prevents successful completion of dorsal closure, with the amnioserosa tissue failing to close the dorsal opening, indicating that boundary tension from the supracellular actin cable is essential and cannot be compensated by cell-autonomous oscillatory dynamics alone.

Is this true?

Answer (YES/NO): NO